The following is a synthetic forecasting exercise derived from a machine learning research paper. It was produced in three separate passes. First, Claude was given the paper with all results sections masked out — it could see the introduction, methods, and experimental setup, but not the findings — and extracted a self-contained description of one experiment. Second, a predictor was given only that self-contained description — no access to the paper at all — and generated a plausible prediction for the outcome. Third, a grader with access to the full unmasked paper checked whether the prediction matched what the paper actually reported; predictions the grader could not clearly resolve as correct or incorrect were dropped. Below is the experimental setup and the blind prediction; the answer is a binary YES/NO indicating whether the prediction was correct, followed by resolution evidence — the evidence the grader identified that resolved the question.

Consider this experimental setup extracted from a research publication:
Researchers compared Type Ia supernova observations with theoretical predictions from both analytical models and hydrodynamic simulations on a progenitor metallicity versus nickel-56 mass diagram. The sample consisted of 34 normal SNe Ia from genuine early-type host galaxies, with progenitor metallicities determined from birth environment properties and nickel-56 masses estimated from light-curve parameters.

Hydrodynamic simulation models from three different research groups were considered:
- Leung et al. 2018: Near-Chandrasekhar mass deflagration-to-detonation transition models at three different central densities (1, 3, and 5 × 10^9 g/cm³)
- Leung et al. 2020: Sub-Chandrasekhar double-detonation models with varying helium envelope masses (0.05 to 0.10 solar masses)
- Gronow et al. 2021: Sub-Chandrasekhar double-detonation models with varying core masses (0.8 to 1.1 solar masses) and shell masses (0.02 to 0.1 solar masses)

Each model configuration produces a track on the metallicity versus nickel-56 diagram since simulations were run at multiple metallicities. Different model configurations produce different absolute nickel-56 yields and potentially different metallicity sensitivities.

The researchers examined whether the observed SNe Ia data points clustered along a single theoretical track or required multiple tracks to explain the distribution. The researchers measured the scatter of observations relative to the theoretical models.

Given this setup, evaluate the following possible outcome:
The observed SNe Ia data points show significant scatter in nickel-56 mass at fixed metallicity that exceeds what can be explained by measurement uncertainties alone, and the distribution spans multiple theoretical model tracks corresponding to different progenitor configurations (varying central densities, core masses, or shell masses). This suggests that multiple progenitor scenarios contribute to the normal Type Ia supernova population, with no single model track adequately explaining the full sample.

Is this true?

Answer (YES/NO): YES